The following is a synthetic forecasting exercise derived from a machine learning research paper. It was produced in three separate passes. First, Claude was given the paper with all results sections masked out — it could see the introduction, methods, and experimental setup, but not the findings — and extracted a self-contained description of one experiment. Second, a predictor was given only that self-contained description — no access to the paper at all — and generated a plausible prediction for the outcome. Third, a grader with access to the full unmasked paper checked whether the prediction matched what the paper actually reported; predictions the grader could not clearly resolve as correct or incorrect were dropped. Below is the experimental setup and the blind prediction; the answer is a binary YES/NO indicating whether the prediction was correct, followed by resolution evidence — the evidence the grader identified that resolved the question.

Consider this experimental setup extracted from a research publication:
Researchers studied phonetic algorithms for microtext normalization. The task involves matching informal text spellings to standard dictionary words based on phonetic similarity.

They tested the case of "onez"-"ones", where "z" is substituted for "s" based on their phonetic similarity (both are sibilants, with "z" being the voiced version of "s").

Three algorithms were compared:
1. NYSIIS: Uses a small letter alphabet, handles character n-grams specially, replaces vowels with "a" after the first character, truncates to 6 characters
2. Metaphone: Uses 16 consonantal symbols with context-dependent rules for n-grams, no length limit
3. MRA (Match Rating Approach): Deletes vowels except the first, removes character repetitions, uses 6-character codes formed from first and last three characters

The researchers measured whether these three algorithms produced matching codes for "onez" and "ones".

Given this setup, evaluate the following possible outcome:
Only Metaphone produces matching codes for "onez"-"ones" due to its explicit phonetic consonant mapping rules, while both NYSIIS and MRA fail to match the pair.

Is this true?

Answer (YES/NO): NO